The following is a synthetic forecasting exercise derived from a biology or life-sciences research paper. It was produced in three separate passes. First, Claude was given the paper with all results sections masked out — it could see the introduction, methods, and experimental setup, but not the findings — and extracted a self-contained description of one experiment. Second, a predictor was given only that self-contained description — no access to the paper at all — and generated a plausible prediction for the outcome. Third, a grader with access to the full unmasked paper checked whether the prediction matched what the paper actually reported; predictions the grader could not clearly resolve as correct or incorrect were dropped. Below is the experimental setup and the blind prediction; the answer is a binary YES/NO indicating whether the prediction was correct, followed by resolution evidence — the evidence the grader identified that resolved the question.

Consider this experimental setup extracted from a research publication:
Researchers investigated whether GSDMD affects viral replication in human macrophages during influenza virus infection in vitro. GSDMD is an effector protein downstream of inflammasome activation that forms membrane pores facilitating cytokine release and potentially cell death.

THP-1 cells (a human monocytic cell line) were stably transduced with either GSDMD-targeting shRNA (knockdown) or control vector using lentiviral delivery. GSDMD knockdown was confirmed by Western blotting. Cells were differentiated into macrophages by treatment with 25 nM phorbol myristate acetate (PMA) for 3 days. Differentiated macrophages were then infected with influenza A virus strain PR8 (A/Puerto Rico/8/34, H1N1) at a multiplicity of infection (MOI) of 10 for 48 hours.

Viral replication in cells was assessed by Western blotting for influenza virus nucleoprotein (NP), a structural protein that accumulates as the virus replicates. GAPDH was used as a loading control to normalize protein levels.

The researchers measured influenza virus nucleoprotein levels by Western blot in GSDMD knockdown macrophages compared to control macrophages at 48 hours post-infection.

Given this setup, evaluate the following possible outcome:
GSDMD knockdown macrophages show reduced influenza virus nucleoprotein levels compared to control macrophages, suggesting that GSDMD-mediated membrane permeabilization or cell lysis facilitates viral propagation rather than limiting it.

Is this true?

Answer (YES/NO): NO